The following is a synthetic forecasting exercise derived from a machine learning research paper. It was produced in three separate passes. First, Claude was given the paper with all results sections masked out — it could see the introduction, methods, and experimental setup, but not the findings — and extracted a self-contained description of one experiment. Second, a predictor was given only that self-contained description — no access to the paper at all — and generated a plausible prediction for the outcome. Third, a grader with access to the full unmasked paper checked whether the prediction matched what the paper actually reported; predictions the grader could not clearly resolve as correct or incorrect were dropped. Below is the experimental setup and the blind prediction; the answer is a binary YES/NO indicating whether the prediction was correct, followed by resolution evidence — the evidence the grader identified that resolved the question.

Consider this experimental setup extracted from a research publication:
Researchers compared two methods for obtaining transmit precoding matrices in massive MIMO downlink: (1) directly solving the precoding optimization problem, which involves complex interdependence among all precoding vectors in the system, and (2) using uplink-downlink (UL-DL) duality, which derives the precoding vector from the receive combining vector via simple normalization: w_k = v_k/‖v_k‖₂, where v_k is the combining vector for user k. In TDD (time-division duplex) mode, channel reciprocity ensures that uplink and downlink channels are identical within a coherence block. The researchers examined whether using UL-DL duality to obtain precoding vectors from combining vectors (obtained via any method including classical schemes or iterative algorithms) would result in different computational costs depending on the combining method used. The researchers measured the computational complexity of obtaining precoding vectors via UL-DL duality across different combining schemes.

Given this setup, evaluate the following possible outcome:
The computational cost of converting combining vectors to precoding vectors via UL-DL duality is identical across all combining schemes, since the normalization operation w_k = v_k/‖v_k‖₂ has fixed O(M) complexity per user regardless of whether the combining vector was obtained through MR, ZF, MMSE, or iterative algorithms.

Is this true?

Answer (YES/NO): YES